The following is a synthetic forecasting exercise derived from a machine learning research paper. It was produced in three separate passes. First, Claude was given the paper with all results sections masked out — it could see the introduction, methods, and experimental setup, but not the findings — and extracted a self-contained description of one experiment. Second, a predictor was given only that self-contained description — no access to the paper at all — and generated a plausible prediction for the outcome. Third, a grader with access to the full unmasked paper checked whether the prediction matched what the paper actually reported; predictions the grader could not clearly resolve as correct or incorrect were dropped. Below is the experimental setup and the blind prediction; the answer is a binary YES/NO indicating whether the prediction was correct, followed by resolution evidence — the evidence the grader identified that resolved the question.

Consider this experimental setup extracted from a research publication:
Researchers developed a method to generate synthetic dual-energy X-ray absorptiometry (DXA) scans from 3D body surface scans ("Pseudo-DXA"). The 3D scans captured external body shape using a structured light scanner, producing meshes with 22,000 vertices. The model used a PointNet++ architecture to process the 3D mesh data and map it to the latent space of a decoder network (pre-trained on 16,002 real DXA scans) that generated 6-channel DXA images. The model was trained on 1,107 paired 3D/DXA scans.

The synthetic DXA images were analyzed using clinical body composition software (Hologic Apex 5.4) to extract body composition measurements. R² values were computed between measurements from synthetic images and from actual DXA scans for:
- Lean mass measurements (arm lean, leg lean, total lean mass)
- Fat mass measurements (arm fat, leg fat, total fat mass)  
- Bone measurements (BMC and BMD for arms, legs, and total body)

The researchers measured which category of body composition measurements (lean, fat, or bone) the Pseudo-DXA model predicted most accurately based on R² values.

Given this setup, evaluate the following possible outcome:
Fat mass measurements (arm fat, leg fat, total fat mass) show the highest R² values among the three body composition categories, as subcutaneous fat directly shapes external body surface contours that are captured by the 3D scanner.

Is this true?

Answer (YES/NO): NO